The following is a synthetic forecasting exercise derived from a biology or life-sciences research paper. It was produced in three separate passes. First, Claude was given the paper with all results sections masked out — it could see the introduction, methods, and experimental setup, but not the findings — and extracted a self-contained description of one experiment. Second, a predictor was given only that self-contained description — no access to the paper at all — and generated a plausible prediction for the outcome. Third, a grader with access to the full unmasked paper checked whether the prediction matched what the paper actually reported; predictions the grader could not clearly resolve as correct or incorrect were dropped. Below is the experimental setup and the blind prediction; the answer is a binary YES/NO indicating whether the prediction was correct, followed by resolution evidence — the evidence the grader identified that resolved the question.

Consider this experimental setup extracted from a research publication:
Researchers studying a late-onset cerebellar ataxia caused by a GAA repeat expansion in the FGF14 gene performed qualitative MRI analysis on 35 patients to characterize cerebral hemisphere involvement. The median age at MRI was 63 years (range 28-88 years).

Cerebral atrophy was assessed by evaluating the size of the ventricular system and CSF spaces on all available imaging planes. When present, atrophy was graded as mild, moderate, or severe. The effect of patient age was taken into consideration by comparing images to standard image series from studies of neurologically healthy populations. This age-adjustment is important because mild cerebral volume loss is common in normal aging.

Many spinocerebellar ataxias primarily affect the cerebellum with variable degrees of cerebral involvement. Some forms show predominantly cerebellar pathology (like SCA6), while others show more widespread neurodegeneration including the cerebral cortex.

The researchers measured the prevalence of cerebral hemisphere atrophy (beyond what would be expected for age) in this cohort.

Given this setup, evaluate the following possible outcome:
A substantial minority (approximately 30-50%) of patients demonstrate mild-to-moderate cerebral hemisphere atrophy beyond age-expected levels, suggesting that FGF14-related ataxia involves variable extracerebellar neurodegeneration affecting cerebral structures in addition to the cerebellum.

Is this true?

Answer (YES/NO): YES